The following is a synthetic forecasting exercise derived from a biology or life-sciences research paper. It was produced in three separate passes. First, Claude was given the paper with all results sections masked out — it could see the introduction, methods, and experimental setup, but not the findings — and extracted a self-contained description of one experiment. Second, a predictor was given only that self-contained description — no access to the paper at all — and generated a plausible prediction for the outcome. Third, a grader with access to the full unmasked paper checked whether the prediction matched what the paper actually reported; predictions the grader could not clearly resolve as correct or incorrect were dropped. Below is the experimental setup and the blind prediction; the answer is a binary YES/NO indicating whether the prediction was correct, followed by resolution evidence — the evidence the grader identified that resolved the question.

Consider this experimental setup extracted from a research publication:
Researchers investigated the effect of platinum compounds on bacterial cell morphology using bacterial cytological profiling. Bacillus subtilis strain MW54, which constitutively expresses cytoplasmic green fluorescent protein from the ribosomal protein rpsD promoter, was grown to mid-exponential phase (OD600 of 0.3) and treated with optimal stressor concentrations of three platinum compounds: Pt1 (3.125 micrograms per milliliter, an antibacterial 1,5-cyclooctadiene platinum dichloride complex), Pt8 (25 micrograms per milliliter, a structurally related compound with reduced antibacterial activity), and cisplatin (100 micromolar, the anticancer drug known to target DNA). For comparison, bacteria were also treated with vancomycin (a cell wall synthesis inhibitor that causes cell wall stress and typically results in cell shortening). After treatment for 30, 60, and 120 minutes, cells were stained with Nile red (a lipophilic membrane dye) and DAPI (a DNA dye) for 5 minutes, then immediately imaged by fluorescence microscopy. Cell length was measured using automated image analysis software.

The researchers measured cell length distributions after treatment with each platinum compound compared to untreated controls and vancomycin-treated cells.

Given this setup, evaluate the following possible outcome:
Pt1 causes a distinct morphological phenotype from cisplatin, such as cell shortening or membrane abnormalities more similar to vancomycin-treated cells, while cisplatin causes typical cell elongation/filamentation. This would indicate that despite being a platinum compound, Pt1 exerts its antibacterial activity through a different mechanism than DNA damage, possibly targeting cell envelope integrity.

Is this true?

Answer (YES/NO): NO